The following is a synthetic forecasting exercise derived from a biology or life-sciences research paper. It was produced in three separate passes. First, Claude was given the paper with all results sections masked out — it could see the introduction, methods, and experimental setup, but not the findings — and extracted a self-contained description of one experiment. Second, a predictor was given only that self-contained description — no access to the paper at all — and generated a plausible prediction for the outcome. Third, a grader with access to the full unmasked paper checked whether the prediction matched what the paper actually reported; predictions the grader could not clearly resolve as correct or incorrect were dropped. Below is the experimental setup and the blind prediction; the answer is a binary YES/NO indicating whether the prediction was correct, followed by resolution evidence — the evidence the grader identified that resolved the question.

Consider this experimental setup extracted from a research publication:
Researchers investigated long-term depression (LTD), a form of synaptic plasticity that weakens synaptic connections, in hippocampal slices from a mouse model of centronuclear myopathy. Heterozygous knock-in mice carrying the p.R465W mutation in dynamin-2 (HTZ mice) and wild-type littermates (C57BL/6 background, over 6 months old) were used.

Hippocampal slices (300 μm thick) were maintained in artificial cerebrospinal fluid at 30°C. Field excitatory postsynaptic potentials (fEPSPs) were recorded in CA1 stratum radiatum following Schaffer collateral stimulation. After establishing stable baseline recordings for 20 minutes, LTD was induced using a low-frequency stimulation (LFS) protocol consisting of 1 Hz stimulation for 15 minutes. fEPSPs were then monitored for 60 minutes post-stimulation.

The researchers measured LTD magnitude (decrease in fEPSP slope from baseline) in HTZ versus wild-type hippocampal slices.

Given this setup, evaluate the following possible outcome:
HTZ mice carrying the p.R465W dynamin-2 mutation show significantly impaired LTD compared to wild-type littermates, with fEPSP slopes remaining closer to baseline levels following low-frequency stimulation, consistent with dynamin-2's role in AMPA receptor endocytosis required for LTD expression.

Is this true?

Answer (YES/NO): YES